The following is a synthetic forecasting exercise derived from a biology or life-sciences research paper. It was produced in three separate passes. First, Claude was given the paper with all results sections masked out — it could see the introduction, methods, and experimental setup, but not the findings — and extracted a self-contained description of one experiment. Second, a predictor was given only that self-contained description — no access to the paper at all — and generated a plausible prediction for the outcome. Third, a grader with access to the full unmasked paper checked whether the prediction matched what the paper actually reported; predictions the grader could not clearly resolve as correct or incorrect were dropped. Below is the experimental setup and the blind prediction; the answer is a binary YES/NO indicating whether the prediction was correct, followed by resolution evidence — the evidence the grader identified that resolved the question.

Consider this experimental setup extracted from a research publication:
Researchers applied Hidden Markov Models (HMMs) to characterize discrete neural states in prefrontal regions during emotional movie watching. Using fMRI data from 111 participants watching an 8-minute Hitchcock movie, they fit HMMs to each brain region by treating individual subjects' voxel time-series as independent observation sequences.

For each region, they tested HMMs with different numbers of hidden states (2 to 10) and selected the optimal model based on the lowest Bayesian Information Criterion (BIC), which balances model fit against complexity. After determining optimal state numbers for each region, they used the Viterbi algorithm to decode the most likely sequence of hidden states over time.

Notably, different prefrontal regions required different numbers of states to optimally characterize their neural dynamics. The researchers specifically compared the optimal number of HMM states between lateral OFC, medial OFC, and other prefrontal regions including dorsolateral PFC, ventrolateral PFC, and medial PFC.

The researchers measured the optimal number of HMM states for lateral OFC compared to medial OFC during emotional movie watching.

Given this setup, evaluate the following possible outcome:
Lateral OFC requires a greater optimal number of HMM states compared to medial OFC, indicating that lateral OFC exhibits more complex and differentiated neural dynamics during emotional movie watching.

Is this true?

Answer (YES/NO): NO